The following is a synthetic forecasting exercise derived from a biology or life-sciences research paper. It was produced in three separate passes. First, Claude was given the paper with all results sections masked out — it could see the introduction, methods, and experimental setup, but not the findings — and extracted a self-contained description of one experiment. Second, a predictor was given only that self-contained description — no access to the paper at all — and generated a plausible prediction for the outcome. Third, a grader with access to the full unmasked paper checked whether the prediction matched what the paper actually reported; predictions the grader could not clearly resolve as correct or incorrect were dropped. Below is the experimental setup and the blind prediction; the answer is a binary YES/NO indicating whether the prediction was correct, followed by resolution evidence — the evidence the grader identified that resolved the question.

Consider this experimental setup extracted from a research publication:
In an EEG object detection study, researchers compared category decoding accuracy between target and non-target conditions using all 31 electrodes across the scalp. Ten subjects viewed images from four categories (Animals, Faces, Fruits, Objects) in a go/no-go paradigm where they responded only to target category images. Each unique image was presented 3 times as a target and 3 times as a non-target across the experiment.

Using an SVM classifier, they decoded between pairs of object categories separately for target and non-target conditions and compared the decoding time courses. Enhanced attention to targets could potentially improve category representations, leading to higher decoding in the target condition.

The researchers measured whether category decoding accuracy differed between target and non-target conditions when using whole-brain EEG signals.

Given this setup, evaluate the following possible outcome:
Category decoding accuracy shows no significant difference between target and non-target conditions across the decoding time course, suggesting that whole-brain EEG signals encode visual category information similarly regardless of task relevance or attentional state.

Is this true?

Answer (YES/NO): NO